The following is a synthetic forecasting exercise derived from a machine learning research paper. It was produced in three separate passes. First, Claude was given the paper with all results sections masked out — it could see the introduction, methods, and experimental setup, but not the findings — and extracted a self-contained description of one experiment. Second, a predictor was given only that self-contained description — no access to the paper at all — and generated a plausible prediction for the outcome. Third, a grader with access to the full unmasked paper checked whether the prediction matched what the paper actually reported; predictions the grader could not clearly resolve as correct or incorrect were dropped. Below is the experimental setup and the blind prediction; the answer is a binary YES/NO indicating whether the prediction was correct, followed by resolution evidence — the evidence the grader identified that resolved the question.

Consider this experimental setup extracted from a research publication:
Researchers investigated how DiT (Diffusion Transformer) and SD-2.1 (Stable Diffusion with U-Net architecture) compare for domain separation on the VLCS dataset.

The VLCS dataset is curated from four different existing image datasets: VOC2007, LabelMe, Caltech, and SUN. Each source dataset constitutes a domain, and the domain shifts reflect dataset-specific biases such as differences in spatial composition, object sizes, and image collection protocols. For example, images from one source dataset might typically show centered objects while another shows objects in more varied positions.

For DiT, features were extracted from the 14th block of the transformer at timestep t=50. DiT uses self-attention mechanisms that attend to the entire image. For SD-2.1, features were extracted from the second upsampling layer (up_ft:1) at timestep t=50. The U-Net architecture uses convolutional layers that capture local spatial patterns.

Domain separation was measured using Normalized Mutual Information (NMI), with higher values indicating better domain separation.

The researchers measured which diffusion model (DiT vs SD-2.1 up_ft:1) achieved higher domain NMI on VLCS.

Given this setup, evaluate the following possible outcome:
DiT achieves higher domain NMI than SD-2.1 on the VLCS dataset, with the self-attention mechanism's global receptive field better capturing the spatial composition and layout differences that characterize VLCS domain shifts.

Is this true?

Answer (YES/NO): YES